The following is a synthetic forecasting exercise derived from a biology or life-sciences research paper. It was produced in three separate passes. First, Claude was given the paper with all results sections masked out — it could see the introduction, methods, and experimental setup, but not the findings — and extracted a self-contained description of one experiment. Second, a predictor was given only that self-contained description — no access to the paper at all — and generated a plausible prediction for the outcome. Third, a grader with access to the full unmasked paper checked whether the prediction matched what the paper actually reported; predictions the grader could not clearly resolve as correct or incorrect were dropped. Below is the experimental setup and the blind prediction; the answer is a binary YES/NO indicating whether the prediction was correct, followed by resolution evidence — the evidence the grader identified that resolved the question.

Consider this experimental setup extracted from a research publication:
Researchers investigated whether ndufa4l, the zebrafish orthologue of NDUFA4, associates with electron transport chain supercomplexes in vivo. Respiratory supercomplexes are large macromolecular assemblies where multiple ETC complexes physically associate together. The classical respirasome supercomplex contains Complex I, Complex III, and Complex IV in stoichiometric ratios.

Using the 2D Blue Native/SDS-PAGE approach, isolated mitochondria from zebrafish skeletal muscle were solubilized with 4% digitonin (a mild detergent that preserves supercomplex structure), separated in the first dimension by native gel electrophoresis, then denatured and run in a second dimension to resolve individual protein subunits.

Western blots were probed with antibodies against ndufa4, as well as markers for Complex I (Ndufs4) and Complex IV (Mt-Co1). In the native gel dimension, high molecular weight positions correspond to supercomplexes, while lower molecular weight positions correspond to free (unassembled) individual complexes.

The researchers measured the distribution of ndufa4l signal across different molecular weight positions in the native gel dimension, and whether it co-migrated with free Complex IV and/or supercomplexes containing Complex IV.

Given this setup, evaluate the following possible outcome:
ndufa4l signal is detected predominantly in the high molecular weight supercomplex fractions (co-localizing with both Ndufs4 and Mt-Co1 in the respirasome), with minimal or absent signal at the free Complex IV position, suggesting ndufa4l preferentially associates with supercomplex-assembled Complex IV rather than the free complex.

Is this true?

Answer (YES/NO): NO